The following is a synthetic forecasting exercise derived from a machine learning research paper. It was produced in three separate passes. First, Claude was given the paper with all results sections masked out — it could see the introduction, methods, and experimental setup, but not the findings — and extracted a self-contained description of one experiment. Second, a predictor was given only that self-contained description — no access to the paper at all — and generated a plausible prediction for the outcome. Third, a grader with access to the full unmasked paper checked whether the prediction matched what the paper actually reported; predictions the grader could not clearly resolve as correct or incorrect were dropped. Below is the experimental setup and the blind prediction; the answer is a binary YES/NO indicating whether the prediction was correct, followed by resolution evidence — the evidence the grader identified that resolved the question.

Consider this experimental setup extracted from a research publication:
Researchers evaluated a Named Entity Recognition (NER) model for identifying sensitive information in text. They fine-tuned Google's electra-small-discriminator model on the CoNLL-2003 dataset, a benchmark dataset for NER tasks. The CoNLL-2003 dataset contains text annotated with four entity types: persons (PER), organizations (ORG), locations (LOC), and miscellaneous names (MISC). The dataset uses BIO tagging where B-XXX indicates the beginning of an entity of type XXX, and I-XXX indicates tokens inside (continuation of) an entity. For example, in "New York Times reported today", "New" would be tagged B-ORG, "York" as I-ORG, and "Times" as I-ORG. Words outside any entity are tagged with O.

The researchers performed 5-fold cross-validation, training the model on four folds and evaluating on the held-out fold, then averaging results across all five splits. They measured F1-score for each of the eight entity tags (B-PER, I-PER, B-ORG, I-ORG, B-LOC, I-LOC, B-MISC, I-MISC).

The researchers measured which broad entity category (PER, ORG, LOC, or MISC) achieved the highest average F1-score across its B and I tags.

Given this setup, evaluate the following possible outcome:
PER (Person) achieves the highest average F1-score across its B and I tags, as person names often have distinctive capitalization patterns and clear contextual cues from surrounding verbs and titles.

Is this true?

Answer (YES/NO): YES